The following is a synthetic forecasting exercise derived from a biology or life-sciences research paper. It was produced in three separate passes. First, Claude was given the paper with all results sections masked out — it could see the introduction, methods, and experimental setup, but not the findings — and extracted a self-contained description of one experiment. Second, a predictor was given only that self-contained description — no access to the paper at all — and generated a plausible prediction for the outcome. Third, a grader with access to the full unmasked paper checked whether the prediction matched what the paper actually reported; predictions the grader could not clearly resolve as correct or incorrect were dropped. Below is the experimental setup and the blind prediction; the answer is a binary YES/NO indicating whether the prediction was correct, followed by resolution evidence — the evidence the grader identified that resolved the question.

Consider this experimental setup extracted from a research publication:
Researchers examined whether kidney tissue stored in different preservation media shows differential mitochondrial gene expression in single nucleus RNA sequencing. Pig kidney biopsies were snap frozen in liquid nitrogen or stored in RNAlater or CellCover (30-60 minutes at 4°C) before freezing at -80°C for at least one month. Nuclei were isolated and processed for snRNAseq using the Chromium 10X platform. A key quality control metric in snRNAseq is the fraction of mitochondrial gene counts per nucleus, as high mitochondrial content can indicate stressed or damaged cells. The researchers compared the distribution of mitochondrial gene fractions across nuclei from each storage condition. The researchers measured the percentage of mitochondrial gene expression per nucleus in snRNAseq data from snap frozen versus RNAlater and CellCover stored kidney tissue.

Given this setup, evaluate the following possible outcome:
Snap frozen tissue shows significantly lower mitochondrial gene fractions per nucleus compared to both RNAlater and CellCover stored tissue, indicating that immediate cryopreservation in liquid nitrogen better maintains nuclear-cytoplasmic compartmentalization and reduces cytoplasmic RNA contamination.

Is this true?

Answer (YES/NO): YES